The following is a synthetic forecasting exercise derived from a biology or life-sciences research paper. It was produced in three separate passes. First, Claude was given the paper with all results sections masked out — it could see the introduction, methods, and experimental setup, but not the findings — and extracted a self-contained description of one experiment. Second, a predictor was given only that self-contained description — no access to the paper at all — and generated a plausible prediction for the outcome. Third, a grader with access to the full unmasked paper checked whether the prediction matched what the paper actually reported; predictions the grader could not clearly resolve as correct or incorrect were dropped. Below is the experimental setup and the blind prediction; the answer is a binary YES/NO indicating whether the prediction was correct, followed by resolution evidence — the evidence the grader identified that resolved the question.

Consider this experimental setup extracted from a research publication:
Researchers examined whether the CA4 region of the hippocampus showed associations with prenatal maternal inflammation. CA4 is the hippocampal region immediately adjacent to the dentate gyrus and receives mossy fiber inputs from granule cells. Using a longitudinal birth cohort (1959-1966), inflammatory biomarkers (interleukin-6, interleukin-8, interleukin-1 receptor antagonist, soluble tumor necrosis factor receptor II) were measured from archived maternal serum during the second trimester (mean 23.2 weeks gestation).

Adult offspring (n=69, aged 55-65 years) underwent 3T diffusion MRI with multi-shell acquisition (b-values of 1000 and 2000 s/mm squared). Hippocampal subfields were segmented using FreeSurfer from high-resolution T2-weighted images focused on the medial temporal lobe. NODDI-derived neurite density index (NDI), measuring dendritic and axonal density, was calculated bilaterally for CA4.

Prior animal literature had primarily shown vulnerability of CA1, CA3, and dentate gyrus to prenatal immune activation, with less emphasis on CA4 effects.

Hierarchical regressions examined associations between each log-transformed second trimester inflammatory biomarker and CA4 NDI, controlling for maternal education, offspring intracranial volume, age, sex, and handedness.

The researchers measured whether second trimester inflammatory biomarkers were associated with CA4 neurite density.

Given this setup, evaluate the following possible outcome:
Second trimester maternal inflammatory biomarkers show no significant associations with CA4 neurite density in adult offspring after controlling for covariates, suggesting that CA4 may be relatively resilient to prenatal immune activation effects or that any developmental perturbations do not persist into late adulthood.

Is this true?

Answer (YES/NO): NO